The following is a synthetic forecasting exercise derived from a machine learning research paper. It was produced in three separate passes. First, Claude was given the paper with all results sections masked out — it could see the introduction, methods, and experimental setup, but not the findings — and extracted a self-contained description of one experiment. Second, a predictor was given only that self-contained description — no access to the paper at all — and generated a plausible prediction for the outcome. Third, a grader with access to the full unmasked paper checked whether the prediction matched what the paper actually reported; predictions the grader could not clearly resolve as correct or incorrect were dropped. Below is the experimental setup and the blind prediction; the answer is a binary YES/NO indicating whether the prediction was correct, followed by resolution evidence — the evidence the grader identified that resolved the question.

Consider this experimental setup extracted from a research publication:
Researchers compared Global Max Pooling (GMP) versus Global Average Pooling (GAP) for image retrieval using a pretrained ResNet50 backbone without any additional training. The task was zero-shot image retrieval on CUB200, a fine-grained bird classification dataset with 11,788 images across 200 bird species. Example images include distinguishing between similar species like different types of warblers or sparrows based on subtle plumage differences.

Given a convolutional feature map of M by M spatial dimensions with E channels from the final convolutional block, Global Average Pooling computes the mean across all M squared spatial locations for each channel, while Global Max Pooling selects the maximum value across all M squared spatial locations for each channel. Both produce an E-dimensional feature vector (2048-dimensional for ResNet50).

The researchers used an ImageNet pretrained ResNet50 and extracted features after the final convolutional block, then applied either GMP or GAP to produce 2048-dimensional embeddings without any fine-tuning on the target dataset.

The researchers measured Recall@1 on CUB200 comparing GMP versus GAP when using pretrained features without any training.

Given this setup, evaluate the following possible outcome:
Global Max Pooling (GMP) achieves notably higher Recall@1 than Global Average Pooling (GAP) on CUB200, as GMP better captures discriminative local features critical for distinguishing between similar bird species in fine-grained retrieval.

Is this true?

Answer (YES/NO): YES